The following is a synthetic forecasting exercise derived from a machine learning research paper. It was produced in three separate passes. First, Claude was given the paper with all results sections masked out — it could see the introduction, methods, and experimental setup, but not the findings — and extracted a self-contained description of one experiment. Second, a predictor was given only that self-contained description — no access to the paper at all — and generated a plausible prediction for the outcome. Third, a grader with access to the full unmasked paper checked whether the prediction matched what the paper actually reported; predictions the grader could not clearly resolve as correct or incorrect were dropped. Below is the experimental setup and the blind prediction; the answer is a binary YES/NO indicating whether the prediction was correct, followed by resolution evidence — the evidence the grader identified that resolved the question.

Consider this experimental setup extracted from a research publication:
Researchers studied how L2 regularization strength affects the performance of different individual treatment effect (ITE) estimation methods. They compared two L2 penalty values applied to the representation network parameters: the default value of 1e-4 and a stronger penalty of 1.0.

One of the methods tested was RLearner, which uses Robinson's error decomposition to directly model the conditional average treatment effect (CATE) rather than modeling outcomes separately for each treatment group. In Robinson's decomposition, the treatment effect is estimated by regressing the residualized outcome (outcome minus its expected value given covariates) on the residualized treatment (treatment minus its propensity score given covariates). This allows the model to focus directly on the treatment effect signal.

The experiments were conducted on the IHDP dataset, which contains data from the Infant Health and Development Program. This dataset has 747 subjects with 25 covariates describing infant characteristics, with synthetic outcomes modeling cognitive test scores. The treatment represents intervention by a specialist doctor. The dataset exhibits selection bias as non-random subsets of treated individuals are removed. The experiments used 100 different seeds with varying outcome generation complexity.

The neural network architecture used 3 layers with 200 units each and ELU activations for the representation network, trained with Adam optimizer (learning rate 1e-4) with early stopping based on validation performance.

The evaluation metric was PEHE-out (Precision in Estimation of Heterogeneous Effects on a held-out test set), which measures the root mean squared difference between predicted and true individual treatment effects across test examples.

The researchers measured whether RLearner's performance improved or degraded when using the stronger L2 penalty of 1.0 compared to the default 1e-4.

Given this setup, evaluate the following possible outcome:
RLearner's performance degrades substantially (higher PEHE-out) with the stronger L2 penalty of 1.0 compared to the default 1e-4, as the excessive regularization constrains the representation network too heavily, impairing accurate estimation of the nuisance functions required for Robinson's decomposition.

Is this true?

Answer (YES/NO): YES